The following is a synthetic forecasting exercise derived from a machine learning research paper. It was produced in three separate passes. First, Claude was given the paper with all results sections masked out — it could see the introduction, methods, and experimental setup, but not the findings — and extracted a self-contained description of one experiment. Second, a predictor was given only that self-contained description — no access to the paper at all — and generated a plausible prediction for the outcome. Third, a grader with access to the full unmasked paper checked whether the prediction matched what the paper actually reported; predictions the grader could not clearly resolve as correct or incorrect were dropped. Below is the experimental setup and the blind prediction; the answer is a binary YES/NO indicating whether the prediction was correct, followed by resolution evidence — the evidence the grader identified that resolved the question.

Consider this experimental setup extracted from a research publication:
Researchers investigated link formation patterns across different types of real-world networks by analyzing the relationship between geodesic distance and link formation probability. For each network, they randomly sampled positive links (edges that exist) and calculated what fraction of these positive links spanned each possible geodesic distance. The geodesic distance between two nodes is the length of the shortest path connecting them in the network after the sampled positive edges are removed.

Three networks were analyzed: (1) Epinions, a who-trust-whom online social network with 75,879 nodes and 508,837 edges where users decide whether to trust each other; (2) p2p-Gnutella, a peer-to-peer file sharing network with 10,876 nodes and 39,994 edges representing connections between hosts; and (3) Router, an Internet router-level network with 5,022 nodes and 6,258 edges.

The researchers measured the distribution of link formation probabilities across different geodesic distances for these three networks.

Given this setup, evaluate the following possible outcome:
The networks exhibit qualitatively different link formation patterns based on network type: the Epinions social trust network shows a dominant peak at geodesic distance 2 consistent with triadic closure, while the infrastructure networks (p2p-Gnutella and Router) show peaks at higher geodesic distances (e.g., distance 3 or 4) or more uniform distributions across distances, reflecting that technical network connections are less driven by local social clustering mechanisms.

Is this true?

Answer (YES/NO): NO